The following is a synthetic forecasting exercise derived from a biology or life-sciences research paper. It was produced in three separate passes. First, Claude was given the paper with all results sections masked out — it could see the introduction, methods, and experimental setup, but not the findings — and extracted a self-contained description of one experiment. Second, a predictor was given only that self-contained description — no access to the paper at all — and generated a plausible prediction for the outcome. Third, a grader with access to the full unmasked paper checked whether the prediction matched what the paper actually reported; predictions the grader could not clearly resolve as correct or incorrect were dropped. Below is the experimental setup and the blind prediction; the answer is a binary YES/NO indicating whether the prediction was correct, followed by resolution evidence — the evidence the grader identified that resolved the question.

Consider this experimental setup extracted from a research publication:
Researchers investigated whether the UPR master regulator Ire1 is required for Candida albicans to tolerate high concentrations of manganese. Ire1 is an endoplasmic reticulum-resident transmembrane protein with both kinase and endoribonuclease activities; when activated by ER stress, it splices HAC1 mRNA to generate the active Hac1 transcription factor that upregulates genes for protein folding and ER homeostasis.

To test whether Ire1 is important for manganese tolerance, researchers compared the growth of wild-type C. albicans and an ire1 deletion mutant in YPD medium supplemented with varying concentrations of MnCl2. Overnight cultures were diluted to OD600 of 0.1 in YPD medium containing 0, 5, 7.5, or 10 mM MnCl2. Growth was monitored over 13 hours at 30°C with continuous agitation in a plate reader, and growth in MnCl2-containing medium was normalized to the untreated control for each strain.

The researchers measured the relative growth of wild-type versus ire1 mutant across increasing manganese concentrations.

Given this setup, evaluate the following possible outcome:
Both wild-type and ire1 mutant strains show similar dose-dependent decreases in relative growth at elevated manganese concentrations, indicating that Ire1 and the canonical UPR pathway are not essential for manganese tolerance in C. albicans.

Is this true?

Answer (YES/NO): NO